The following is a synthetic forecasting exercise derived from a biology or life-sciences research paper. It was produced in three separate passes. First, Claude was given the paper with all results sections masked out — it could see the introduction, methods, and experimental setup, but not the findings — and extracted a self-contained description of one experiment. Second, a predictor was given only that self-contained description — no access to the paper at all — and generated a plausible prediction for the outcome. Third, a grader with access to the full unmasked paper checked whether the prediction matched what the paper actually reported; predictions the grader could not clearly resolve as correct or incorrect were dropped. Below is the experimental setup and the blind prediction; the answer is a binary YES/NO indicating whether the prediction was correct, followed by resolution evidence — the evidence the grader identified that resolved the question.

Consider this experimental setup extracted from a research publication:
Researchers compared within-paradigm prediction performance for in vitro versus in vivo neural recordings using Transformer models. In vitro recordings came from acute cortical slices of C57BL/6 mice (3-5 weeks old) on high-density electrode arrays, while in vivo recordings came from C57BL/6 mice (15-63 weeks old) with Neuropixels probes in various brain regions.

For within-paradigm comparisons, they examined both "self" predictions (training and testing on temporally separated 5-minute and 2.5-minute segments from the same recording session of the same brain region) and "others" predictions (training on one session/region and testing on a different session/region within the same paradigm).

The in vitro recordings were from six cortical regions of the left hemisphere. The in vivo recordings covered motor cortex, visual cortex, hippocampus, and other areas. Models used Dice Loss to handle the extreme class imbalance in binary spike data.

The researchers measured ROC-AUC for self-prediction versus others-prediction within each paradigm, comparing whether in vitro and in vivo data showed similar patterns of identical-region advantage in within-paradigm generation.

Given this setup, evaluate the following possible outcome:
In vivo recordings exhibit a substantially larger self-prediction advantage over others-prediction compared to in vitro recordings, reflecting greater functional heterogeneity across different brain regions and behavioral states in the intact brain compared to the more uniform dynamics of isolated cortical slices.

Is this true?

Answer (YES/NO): NO